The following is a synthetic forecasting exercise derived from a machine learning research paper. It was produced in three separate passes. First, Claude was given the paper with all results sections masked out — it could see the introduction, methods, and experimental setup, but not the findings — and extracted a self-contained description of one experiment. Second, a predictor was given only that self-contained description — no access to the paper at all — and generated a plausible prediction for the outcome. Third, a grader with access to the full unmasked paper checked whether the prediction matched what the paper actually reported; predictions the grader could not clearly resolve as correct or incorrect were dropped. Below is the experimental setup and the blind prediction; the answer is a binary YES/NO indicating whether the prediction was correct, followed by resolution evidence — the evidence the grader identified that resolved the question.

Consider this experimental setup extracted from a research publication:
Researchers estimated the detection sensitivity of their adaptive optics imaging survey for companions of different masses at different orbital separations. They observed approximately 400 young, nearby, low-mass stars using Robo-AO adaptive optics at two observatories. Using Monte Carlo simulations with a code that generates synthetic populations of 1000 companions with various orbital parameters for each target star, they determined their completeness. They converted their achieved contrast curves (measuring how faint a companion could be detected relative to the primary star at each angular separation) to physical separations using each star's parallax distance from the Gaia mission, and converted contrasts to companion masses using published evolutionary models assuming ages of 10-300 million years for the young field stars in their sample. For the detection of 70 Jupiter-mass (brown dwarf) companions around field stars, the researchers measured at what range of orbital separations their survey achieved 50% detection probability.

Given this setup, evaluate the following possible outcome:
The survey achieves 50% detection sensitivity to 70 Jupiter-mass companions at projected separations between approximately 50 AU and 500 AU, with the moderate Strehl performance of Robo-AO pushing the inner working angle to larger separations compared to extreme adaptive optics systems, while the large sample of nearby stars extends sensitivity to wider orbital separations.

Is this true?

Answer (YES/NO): NO